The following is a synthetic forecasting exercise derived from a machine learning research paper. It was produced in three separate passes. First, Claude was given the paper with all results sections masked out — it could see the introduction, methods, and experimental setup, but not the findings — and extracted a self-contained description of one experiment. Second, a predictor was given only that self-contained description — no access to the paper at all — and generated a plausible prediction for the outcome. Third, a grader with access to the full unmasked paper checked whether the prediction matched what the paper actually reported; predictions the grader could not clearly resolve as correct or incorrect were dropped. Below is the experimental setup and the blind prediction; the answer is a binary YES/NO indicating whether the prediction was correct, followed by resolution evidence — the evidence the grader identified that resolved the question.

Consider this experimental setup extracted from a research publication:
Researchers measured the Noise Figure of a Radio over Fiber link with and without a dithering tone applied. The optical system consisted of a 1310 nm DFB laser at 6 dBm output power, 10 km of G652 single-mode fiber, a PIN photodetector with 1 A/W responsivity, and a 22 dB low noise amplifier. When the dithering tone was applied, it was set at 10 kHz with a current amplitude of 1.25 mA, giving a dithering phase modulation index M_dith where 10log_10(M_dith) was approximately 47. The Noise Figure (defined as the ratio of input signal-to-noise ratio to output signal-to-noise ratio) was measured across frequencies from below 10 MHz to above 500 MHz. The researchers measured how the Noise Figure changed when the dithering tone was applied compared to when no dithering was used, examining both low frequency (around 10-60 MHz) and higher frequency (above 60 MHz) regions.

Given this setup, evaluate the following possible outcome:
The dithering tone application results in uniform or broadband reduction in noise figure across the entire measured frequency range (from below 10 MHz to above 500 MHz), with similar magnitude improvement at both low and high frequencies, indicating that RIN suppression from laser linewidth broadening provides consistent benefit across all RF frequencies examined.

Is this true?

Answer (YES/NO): NO